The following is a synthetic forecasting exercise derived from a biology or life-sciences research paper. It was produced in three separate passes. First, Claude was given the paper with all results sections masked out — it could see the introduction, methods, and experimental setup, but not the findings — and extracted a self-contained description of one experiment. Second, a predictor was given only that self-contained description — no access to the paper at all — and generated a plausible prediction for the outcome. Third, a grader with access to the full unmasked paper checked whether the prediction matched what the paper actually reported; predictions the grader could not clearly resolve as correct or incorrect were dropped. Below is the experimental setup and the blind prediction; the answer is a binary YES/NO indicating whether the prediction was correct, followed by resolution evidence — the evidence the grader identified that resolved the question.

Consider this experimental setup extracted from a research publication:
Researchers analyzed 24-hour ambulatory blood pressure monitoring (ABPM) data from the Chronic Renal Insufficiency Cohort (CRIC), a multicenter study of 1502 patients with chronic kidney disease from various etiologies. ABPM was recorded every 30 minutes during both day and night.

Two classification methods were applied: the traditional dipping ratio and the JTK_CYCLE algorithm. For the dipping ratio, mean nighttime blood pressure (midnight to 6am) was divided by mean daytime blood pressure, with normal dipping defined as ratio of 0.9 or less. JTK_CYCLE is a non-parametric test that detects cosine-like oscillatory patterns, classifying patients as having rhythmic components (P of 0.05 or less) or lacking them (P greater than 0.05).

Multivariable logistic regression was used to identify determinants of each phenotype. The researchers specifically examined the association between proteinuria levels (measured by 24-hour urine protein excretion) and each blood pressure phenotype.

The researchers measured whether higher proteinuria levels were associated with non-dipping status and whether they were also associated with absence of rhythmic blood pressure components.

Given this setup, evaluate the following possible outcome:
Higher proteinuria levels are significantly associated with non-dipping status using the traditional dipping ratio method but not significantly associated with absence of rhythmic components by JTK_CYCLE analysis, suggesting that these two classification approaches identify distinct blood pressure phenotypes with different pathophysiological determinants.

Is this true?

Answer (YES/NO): YES